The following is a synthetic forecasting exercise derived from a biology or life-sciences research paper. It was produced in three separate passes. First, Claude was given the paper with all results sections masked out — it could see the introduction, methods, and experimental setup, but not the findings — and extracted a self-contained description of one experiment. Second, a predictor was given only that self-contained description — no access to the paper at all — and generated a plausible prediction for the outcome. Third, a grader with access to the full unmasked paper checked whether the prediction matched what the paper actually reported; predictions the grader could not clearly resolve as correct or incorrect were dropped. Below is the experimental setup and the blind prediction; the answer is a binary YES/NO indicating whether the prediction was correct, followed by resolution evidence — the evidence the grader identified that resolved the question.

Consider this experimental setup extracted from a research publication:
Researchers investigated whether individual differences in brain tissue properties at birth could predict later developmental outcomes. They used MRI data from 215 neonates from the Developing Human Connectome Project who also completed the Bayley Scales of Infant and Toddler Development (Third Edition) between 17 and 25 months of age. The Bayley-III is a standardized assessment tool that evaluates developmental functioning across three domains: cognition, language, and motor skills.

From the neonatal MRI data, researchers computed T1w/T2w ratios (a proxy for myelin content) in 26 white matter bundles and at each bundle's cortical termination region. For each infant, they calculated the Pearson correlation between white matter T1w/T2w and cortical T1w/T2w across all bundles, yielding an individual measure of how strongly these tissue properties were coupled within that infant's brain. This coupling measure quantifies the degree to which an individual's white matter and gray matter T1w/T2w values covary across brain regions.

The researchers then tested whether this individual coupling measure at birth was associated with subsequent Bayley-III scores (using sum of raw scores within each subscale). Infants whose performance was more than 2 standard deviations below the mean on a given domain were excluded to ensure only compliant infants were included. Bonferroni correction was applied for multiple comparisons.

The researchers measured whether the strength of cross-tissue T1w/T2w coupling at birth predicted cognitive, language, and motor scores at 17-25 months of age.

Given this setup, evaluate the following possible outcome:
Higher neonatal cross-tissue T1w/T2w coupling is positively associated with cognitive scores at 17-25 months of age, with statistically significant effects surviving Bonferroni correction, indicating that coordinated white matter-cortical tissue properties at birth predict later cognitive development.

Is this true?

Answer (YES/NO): NO